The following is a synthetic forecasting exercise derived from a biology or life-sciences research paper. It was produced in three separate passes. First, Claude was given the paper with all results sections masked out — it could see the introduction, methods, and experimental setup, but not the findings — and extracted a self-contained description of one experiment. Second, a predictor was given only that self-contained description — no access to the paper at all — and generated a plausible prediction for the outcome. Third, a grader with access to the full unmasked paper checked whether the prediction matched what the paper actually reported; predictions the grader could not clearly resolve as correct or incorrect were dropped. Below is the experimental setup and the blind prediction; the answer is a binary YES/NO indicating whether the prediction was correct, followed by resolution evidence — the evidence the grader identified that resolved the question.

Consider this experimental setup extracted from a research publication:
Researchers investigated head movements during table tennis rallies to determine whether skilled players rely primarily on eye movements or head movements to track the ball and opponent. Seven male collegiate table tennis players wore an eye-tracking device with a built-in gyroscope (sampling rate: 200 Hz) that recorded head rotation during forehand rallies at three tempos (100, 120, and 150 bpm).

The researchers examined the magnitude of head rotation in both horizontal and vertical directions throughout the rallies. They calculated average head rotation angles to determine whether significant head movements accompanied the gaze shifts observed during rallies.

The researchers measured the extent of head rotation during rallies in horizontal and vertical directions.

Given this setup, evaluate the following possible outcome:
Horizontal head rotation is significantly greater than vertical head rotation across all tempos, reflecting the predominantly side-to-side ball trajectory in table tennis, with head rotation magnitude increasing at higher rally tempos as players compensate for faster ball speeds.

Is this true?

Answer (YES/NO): NO